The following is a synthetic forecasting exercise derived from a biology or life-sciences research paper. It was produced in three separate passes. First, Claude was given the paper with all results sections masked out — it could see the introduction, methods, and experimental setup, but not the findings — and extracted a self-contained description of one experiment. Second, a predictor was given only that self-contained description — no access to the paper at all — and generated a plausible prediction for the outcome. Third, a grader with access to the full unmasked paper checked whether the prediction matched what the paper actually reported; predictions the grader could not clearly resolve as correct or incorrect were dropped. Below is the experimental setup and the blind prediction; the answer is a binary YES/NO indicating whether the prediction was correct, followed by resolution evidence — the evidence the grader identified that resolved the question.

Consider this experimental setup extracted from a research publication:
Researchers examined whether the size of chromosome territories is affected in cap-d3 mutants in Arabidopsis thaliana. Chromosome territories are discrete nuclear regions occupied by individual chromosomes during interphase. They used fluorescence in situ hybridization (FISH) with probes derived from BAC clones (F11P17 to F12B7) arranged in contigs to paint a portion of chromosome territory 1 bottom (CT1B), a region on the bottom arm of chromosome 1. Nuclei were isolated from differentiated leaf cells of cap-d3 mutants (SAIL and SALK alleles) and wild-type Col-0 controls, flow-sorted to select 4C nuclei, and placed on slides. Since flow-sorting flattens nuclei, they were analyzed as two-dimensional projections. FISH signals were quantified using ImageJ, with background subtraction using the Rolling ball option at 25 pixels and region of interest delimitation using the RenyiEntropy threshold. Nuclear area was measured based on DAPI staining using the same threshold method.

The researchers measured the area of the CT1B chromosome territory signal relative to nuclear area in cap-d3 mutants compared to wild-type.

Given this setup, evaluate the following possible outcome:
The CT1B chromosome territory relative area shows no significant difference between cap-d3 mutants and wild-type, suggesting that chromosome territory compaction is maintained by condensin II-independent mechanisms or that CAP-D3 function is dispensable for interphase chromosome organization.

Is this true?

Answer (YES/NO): YES